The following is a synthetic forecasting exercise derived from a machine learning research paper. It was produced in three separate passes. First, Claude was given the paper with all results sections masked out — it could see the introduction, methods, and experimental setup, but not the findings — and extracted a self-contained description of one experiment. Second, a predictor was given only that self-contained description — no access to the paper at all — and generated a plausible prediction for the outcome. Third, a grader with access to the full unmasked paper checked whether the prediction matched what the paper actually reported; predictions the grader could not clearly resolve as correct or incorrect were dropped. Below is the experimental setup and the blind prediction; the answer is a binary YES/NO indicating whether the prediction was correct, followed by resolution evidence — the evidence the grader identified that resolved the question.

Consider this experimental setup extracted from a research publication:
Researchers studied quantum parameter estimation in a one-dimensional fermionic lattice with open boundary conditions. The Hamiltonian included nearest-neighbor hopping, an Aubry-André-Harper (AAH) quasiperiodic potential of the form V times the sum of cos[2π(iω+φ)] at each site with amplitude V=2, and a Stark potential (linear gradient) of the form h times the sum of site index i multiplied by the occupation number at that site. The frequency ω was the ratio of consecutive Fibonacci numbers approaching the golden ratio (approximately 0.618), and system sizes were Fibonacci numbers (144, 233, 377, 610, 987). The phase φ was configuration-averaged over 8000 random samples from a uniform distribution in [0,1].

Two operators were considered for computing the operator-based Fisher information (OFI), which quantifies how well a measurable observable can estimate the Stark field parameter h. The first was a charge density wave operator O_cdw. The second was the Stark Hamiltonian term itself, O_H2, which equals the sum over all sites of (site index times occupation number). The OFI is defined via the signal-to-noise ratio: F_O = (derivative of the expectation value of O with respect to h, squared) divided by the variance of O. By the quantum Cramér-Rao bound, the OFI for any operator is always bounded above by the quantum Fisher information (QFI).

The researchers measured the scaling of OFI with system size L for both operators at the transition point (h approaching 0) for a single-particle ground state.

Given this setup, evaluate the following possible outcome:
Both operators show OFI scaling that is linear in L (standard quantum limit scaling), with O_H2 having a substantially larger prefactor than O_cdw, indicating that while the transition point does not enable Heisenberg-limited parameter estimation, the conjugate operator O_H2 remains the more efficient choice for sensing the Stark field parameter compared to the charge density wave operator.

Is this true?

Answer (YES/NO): NO